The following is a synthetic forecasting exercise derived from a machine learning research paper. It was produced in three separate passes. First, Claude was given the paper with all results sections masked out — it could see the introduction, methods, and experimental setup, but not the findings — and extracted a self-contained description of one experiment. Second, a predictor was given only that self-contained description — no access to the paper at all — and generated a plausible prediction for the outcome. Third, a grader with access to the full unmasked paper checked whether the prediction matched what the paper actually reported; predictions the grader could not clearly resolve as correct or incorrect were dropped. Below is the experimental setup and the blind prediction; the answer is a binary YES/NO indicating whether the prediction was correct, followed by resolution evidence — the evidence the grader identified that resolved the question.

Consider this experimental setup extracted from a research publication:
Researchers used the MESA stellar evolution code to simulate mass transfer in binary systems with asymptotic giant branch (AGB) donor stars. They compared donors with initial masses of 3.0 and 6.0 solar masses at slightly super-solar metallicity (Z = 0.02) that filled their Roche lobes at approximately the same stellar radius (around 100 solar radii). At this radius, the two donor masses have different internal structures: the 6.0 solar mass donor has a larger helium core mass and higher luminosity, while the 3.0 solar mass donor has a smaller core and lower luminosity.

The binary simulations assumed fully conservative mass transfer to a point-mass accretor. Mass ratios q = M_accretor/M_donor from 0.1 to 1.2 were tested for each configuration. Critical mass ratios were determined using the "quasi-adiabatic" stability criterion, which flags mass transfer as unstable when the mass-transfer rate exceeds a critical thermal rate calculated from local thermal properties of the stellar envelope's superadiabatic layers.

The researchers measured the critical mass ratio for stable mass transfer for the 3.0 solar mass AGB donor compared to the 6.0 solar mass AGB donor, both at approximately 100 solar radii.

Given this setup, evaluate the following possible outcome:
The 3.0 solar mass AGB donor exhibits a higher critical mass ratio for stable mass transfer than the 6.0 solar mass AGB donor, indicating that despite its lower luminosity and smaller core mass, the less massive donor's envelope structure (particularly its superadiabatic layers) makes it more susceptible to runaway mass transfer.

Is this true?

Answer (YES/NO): YES